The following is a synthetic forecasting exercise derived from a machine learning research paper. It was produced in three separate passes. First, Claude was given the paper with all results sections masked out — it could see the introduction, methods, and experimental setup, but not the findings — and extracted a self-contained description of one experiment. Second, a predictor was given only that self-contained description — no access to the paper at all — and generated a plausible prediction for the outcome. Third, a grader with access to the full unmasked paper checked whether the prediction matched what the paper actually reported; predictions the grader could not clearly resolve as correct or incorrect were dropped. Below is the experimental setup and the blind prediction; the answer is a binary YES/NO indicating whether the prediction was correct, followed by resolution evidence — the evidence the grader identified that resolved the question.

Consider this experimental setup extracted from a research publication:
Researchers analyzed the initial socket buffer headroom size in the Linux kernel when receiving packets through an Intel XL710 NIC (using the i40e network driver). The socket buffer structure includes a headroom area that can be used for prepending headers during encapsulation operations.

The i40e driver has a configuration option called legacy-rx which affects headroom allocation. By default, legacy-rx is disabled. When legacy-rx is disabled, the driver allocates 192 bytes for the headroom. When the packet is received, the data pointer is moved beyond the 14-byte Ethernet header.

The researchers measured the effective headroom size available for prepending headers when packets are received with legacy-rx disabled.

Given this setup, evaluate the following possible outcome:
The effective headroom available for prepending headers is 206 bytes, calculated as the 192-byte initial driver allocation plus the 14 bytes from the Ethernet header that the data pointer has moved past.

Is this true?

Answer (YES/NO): YES